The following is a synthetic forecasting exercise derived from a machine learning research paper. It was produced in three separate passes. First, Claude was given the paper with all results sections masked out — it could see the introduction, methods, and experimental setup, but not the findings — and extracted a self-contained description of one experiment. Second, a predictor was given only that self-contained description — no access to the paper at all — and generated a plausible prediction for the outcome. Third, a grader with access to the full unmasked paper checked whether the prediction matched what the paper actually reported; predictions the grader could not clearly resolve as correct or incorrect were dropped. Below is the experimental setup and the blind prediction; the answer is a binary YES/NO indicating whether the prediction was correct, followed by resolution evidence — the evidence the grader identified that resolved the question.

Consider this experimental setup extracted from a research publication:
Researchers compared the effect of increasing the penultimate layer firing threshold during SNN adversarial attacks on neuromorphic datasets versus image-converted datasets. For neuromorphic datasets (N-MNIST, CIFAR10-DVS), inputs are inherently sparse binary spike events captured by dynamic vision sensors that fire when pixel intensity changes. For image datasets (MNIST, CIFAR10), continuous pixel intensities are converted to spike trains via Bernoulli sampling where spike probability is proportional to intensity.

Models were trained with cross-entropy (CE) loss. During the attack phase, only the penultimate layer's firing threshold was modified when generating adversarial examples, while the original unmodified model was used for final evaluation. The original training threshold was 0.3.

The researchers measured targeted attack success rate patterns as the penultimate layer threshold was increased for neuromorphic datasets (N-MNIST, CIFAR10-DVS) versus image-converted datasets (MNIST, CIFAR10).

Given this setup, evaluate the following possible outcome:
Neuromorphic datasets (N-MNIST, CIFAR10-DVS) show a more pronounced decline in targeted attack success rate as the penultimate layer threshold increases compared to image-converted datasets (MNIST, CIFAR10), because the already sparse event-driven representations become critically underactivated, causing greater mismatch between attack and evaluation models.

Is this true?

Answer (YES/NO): NO